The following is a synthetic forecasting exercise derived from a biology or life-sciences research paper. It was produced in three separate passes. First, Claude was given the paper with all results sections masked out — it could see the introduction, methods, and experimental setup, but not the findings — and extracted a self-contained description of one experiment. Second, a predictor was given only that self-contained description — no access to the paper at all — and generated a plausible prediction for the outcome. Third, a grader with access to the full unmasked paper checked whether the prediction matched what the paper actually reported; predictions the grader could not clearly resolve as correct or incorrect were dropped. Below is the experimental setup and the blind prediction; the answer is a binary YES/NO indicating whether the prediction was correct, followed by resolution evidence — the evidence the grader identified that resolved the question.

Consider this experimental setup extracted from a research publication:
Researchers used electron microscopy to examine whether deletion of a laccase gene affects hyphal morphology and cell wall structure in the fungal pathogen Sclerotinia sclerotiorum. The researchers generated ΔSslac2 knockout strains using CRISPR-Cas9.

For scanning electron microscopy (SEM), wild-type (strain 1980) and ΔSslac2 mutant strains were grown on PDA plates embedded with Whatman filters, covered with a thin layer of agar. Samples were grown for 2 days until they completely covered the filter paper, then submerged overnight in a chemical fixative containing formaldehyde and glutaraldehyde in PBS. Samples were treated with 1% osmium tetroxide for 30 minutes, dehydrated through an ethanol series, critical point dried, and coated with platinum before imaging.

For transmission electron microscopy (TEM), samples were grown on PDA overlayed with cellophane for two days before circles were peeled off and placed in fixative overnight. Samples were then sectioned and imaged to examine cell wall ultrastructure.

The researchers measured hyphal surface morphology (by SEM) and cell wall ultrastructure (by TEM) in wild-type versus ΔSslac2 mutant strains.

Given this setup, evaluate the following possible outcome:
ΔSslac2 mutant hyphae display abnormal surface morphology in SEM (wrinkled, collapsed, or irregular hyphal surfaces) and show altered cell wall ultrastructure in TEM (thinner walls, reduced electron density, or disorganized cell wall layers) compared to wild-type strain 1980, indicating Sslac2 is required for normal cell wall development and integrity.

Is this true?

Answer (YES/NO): NO